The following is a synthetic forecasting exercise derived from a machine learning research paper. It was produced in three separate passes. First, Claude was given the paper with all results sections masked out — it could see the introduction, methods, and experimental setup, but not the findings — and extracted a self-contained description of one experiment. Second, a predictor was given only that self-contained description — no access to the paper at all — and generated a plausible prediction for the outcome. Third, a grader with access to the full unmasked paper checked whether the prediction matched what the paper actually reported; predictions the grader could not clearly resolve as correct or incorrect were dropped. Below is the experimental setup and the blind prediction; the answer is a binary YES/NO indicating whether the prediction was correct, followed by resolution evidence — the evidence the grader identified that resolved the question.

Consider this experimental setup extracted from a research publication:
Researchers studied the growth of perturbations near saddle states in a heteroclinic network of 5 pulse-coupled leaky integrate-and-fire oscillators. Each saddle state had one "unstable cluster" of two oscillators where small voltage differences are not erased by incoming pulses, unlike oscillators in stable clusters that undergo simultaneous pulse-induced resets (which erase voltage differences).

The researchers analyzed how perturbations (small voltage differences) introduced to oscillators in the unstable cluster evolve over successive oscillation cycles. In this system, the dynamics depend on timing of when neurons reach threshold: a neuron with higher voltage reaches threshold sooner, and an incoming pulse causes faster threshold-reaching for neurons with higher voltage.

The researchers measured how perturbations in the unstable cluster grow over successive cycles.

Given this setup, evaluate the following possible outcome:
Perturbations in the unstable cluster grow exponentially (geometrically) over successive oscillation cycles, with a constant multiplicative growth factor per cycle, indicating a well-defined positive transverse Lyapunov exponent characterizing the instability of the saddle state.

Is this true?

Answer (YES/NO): YES